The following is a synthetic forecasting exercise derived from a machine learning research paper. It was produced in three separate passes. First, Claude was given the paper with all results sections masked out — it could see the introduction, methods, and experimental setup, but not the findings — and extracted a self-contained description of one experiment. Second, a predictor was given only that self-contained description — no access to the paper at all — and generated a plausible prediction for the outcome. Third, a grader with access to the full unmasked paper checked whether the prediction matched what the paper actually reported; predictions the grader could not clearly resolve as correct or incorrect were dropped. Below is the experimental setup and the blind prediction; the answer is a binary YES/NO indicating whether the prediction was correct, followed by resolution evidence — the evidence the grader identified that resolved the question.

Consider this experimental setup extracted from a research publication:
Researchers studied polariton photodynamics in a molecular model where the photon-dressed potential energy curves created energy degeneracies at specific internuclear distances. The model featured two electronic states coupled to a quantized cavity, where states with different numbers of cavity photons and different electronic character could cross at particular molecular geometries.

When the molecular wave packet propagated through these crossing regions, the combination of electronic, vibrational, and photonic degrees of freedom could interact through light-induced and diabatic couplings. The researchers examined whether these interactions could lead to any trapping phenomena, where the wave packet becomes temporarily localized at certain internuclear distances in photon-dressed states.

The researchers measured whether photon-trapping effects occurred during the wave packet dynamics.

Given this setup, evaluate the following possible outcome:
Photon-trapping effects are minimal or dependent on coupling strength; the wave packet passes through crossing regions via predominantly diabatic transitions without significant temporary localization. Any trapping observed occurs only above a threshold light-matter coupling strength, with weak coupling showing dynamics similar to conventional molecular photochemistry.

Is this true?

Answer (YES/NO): NO